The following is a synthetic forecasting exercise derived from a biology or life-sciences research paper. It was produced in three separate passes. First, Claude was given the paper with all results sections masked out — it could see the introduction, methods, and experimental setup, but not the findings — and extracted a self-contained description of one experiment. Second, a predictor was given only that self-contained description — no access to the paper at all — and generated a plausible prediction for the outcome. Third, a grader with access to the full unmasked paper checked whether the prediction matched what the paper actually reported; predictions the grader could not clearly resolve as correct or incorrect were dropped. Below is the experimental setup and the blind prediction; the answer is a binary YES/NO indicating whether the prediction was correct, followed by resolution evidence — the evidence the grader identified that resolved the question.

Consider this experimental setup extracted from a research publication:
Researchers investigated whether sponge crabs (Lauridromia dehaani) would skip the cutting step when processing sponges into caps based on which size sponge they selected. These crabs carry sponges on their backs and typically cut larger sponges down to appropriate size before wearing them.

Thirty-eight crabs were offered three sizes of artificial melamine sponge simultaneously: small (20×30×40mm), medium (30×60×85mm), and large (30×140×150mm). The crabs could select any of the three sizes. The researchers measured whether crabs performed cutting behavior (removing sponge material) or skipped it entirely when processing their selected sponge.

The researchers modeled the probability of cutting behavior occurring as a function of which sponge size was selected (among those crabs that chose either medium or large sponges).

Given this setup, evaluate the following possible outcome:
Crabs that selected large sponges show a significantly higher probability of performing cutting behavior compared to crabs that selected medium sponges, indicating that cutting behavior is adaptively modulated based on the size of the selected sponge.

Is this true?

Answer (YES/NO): NO